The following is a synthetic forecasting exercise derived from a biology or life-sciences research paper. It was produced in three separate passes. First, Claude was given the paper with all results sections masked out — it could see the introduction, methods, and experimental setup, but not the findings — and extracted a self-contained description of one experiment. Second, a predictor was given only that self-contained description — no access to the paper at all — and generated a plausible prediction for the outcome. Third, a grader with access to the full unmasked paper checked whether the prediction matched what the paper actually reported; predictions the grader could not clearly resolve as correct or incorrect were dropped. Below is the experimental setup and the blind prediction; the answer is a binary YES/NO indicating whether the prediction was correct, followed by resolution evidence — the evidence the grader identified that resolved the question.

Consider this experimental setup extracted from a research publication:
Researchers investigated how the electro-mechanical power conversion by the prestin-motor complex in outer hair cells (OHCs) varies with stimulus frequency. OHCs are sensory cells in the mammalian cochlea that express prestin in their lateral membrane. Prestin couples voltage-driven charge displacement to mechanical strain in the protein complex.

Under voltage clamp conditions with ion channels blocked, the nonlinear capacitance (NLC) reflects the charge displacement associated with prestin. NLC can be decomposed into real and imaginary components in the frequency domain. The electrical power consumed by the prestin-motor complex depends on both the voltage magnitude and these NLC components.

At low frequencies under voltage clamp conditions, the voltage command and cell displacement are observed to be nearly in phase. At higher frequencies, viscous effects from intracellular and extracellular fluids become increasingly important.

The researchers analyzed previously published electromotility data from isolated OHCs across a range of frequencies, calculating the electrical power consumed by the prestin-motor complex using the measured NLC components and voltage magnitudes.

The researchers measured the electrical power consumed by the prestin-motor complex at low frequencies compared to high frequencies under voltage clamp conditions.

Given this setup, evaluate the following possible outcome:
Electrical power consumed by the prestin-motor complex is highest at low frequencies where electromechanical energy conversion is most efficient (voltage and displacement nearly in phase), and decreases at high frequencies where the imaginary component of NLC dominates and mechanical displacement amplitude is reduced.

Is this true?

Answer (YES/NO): NO